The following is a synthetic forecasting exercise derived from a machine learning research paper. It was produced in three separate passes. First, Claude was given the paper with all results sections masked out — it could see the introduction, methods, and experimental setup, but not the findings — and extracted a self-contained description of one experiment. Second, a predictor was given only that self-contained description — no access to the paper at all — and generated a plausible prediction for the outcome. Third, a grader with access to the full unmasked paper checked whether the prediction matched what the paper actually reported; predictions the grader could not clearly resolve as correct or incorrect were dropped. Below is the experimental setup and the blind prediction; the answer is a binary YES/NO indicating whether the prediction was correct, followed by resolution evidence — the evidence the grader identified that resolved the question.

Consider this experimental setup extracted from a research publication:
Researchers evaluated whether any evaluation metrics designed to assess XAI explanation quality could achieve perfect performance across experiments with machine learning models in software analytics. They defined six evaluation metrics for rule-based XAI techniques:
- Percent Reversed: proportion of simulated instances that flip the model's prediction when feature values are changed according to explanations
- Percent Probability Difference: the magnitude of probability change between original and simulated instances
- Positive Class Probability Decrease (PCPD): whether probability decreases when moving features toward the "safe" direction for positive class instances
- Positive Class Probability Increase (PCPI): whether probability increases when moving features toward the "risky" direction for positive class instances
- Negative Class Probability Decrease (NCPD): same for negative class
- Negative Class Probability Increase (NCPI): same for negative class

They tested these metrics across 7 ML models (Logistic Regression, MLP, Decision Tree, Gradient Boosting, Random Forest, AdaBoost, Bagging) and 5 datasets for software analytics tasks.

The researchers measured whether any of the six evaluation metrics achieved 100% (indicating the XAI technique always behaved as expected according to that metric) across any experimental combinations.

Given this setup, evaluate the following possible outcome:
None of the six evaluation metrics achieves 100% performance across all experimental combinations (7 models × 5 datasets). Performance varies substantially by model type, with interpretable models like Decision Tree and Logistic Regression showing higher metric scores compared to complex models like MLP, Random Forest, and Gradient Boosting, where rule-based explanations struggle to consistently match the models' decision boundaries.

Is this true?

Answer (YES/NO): NO